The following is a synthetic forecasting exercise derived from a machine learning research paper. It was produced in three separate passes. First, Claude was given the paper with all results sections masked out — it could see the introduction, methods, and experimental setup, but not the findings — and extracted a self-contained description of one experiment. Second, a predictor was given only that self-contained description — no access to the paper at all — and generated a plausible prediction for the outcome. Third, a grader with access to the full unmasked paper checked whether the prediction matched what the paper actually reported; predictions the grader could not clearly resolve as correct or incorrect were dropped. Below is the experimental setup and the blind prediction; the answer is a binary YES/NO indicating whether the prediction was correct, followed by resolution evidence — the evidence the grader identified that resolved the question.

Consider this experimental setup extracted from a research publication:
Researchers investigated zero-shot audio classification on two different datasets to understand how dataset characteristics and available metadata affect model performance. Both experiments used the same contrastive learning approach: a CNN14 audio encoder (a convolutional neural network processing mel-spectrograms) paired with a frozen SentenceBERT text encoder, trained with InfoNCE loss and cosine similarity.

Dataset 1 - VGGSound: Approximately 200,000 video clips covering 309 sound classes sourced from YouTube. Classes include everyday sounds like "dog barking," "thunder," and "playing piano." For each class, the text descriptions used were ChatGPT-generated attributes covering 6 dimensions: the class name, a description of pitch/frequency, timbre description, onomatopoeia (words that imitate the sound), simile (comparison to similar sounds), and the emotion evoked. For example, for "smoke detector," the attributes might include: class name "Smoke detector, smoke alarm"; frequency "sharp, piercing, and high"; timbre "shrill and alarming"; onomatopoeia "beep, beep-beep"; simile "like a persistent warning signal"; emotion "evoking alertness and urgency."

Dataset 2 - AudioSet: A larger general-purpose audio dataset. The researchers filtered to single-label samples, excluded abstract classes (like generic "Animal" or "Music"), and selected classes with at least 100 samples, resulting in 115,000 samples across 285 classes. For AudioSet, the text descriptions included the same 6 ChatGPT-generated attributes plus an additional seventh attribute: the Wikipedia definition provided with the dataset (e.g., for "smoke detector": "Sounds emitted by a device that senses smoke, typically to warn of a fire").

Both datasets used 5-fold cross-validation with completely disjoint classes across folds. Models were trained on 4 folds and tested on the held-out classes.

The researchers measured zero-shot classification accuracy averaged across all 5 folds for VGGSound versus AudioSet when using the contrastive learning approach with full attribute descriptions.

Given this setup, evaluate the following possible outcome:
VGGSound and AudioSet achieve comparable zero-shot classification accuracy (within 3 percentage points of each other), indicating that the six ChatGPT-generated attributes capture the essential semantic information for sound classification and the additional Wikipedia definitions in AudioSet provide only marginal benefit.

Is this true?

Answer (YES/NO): YES